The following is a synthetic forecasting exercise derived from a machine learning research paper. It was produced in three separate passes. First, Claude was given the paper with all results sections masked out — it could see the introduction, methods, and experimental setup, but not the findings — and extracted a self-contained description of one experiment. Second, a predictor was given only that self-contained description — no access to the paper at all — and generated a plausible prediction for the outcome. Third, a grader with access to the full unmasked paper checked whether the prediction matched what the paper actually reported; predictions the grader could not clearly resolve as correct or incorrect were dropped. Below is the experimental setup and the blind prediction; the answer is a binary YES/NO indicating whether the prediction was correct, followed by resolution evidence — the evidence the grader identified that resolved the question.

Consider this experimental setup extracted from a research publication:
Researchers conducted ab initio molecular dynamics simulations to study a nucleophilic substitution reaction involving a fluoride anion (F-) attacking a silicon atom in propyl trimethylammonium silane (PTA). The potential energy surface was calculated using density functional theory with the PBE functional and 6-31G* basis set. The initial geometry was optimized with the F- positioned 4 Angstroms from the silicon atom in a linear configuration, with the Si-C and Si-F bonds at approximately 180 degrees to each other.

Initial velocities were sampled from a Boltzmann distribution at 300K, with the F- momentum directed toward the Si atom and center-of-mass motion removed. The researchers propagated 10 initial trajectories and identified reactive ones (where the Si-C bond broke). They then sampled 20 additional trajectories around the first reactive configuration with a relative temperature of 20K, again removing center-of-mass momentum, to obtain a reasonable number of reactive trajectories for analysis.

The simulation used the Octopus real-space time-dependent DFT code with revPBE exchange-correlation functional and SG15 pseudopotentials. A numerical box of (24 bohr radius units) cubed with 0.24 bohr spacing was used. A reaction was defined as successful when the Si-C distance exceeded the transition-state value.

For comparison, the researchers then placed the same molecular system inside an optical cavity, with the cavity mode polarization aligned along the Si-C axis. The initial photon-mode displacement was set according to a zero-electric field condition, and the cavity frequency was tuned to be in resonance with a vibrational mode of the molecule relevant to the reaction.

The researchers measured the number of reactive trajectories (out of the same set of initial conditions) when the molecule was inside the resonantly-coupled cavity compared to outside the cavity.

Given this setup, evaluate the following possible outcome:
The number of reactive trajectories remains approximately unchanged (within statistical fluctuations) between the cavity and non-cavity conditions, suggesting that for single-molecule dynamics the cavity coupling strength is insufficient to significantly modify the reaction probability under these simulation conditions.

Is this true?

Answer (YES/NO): NO